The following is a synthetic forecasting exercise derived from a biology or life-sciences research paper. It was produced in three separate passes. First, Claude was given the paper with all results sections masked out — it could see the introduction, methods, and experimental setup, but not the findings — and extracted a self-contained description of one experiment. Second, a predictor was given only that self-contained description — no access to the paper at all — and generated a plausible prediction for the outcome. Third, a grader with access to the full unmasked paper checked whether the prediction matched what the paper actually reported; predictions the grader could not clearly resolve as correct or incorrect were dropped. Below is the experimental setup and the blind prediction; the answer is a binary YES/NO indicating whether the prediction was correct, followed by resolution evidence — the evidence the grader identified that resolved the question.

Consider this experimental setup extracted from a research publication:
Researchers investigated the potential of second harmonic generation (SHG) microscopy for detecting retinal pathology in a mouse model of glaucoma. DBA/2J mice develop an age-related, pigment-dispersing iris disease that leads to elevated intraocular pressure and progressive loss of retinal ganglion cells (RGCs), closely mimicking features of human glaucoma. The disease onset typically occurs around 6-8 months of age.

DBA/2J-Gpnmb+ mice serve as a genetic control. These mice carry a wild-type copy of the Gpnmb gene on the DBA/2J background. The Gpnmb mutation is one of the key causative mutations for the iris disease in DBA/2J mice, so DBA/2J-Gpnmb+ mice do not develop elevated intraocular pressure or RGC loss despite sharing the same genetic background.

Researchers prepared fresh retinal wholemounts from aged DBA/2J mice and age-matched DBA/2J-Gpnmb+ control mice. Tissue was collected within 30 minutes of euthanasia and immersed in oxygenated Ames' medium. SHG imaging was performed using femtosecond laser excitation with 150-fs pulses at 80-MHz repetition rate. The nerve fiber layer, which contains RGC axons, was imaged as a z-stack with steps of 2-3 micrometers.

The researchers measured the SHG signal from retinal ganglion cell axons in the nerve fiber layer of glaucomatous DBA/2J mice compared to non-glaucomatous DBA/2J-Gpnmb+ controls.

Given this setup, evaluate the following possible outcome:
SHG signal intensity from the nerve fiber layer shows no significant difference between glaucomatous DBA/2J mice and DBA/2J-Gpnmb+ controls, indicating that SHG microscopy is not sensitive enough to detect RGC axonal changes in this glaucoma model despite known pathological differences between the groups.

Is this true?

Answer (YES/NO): NO